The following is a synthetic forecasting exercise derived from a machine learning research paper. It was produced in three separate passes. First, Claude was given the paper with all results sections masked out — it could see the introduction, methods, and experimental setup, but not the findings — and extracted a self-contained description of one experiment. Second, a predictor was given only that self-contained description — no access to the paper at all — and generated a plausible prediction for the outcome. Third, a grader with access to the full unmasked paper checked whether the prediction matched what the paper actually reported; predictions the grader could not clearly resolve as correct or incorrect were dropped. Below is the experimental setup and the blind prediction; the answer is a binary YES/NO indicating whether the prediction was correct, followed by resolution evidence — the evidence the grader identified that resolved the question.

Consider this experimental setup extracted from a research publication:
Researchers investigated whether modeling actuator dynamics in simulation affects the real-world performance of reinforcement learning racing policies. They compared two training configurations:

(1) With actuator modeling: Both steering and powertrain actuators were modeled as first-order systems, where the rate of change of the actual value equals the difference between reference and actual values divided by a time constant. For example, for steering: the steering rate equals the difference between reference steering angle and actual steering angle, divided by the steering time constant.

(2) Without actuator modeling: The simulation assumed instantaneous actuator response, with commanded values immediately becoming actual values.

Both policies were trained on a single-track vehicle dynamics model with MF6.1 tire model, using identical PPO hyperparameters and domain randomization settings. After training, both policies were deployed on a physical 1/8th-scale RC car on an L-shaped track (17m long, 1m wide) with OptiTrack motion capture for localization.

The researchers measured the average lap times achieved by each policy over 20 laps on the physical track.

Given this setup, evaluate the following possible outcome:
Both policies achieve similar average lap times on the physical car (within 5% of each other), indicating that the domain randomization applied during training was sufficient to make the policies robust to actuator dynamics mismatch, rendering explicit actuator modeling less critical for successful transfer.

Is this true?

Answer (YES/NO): NO